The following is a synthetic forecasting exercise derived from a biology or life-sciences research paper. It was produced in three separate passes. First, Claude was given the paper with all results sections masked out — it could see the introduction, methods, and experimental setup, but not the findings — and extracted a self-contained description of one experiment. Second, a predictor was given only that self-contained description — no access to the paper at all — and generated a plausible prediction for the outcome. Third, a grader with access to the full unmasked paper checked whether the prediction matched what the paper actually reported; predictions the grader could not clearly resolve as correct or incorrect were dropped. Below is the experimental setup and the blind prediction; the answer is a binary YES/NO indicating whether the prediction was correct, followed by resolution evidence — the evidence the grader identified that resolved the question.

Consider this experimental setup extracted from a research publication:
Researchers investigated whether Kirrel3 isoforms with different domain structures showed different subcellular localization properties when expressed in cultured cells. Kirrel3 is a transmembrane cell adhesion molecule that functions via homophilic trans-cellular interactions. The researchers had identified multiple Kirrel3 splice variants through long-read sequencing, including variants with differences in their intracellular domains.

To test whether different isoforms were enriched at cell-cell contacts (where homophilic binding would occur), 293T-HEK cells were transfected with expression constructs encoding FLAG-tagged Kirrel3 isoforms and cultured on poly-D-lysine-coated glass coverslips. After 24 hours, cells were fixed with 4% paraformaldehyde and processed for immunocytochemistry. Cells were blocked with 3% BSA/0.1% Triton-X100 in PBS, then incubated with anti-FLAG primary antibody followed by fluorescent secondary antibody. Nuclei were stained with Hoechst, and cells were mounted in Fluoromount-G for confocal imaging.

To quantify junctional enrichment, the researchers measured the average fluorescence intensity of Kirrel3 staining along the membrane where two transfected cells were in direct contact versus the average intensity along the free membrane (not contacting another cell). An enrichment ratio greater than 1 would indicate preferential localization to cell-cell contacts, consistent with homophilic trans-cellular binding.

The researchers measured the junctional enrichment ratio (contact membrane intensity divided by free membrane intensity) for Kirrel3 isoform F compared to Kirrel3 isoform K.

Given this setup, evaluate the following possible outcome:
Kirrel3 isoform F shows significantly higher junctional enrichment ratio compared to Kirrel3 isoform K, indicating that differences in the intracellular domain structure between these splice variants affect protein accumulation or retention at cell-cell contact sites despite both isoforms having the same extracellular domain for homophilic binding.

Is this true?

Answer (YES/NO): NO